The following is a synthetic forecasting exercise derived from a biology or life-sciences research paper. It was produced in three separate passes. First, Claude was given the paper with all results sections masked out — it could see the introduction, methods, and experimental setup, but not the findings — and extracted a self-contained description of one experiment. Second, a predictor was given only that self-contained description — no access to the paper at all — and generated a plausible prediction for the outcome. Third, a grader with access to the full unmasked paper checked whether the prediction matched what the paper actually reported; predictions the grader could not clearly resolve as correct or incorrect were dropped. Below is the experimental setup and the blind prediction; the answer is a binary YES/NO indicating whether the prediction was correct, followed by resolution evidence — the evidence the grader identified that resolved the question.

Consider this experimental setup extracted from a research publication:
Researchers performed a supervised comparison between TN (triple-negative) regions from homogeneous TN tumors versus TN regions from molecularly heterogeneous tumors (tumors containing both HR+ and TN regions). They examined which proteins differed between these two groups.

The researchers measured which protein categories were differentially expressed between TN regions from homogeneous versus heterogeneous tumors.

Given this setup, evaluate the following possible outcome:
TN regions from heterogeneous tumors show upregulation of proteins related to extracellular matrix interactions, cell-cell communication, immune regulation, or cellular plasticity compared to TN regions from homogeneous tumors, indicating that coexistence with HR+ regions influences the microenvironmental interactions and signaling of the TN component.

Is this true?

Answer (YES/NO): NO